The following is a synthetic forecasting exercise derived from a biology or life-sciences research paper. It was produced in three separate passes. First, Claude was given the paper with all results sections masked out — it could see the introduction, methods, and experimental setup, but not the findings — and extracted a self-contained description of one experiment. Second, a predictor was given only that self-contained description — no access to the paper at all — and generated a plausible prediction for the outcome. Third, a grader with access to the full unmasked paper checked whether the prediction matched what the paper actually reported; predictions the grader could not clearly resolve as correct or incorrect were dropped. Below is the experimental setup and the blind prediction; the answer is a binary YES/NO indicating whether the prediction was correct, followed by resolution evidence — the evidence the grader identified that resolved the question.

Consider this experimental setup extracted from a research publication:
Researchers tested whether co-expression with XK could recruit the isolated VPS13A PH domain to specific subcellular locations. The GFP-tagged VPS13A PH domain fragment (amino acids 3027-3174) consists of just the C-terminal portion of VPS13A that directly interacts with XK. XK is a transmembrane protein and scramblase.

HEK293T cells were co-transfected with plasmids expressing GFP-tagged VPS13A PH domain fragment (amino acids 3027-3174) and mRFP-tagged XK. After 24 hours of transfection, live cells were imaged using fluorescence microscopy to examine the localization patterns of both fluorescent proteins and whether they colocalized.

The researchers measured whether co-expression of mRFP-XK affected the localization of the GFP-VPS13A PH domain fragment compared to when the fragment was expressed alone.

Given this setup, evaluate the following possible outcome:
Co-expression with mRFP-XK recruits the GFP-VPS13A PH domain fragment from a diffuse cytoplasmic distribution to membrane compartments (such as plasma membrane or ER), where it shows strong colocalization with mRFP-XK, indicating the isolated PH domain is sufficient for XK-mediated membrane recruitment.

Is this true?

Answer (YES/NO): YES